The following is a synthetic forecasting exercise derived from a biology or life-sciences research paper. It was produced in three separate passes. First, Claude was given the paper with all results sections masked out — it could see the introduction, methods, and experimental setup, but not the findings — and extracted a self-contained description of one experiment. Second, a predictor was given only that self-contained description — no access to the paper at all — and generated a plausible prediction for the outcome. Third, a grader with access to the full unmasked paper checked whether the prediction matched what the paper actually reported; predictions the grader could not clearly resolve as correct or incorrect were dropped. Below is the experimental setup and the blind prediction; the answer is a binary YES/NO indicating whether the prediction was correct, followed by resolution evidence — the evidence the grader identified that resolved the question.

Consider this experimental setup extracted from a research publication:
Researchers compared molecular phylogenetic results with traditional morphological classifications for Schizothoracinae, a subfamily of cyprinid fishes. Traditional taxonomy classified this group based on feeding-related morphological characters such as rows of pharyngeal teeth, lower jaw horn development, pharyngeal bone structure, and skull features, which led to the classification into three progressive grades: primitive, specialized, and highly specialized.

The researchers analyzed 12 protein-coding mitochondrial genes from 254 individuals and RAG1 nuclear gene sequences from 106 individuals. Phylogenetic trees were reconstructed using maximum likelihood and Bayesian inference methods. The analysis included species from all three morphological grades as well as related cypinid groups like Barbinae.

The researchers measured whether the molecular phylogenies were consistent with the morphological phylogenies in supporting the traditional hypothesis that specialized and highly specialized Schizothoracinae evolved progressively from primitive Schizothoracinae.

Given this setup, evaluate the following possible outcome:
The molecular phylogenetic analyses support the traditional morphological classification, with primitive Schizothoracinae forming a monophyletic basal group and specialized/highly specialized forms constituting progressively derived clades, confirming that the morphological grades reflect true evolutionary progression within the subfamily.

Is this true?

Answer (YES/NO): NO